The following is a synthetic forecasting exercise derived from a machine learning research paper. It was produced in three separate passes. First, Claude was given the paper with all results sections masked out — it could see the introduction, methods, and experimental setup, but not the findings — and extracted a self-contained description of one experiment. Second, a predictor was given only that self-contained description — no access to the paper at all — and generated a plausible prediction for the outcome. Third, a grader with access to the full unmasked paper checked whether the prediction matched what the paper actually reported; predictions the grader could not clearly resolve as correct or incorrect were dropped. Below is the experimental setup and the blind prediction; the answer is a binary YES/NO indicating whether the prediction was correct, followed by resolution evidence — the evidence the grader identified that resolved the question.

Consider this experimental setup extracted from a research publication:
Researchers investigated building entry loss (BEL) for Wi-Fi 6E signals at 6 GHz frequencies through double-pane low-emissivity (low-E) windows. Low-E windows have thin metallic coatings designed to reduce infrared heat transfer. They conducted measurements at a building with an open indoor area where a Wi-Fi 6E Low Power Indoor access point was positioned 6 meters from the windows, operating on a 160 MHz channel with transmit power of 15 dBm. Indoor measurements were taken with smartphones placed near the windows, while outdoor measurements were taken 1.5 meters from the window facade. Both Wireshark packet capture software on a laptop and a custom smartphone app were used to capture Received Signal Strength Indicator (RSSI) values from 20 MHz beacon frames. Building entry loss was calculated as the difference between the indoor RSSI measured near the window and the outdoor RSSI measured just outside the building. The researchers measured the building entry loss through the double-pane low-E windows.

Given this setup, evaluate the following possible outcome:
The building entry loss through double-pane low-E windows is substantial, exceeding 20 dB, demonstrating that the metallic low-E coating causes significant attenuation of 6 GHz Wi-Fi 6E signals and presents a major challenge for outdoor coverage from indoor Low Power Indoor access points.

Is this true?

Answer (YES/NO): NO